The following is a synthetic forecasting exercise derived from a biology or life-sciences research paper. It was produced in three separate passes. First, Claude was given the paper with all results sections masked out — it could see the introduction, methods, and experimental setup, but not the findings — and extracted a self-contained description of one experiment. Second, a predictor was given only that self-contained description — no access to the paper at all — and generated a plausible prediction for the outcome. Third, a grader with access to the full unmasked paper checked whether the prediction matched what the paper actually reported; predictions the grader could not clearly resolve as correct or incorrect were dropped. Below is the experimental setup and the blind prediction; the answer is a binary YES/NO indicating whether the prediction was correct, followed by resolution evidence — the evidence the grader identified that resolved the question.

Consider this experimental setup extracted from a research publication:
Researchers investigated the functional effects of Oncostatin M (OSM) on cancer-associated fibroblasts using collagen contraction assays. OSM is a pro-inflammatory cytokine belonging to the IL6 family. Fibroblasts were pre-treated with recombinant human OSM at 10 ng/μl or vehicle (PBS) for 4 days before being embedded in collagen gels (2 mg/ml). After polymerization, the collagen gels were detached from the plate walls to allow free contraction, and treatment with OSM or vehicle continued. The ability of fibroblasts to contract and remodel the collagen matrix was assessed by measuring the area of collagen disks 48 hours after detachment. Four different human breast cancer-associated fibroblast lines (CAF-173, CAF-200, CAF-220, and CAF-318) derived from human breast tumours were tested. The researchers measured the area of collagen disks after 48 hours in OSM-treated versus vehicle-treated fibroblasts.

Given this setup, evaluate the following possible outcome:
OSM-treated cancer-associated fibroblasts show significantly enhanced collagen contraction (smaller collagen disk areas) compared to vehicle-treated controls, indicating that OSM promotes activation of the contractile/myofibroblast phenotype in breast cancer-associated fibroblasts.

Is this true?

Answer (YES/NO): YES